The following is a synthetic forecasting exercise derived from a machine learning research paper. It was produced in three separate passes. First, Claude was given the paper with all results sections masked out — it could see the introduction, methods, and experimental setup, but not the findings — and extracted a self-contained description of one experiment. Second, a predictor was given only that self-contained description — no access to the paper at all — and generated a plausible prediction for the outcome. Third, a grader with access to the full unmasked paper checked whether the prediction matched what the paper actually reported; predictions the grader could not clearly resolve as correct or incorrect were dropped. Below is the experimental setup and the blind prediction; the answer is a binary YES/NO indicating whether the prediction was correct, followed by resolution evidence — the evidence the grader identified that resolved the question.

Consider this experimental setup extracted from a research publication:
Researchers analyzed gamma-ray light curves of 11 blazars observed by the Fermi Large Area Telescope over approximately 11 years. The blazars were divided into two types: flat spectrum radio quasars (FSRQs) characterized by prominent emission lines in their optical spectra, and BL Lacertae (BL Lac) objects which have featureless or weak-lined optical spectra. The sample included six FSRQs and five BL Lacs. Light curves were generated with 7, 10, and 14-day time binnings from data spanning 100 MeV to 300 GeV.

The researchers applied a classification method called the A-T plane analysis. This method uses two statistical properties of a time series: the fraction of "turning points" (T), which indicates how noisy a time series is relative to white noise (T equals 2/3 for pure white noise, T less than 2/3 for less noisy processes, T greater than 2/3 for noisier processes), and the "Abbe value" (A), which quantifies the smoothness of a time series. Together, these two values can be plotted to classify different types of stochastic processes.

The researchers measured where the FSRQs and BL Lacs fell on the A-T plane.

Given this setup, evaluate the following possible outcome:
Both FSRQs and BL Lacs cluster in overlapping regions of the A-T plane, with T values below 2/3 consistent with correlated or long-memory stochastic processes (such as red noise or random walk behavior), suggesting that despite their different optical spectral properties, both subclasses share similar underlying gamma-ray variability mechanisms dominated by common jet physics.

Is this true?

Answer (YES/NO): NO